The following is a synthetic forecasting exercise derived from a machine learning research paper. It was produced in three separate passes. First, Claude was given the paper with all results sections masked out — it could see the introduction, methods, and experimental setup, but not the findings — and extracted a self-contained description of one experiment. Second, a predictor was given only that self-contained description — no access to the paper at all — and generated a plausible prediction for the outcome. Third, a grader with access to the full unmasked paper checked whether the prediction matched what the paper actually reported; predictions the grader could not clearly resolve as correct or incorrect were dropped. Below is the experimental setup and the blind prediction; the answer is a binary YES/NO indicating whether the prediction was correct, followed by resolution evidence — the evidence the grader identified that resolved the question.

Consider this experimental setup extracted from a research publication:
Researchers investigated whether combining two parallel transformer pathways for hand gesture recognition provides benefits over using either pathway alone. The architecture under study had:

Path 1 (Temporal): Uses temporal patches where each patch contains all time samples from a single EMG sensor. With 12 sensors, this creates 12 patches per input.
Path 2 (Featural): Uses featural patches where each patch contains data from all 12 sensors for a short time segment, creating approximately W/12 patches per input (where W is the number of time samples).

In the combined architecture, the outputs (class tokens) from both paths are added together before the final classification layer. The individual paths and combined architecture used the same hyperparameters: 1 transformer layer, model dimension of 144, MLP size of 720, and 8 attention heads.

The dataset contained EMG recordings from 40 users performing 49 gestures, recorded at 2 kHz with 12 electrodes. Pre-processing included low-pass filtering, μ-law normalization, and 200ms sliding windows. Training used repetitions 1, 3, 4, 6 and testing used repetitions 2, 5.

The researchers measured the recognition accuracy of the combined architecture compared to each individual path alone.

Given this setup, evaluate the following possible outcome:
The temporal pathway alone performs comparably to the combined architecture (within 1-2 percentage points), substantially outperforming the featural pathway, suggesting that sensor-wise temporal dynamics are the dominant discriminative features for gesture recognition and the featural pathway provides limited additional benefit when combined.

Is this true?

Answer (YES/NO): NO